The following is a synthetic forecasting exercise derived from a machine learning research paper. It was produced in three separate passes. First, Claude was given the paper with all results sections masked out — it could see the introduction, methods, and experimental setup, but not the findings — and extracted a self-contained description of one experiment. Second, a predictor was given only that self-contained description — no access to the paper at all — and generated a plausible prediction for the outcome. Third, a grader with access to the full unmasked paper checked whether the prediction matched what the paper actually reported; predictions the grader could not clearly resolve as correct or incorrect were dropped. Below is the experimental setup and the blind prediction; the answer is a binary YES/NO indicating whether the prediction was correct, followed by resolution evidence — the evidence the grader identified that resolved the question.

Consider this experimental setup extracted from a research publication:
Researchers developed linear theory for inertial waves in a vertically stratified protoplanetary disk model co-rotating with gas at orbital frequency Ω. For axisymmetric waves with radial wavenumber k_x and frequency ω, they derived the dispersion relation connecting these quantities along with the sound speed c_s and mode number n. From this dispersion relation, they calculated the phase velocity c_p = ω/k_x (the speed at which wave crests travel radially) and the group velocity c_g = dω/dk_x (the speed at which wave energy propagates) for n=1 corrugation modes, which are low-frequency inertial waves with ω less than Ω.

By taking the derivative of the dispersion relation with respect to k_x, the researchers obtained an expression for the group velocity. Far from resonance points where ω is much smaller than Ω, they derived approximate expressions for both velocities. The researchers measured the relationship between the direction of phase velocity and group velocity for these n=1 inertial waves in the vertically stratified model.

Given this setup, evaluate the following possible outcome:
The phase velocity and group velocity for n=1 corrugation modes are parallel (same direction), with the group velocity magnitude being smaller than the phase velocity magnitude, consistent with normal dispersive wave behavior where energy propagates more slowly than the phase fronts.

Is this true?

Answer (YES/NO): NO